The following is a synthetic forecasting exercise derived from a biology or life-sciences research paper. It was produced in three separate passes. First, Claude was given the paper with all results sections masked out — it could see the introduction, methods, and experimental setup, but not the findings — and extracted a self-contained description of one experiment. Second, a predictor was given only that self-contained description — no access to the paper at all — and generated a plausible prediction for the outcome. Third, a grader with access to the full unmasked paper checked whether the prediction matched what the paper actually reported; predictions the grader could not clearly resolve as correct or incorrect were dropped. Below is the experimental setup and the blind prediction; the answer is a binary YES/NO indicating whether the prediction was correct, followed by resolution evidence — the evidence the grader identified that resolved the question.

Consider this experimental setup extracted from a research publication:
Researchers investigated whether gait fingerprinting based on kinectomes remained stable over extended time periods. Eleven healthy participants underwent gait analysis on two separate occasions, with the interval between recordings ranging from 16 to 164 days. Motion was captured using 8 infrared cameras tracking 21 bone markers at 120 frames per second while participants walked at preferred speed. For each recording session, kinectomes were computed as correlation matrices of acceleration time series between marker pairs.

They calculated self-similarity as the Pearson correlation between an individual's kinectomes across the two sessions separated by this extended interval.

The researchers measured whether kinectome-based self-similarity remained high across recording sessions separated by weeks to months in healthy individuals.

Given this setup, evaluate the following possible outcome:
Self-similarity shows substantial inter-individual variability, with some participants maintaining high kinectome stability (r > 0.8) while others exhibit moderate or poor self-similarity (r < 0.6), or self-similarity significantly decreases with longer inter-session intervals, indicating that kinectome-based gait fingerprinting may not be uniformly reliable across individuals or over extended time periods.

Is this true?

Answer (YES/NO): NO